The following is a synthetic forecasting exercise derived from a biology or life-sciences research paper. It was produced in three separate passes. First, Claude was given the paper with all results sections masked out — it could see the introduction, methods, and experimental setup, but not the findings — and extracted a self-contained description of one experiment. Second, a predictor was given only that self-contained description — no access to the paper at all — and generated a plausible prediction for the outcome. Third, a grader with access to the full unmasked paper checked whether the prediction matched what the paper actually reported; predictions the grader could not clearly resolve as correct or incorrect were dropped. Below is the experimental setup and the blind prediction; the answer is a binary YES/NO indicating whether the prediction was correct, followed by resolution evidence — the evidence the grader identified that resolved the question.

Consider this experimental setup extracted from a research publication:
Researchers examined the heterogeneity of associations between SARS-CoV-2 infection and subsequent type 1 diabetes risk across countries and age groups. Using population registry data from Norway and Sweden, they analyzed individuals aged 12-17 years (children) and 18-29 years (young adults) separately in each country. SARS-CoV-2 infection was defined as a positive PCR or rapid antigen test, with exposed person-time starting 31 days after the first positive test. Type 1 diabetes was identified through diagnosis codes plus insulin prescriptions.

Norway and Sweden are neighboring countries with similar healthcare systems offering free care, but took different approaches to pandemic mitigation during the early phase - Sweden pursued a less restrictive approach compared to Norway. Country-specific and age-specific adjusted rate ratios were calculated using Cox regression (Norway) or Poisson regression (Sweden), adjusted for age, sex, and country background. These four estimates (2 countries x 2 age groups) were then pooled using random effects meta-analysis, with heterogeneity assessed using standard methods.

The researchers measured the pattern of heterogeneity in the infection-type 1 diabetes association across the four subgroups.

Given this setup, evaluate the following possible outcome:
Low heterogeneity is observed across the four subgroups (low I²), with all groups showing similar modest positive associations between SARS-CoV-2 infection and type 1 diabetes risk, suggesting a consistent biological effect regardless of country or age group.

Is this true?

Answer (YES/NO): NO